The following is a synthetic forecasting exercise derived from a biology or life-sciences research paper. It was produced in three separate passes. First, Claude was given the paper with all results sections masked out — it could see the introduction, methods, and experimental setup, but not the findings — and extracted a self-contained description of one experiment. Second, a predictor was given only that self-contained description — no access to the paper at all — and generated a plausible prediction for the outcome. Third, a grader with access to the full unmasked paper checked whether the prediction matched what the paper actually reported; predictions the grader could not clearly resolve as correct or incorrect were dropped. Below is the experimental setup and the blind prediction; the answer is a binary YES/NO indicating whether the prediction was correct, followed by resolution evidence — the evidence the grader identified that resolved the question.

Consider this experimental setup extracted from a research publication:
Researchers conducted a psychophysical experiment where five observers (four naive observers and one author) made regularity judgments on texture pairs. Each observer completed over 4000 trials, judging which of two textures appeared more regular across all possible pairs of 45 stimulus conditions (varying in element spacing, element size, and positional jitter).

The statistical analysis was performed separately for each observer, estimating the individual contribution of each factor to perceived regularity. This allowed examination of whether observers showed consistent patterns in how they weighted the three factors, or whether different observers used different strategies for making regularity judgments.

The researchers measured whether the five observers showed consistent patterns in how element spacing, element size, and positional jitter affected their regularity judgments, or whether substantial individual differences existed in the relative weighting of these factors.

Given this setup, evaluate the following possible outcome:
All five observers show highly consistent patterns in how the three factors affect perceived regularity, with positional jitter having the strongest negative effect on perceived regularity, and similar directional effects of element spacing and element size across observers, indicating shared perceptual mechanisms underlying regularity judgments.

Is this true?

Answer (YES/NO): YES